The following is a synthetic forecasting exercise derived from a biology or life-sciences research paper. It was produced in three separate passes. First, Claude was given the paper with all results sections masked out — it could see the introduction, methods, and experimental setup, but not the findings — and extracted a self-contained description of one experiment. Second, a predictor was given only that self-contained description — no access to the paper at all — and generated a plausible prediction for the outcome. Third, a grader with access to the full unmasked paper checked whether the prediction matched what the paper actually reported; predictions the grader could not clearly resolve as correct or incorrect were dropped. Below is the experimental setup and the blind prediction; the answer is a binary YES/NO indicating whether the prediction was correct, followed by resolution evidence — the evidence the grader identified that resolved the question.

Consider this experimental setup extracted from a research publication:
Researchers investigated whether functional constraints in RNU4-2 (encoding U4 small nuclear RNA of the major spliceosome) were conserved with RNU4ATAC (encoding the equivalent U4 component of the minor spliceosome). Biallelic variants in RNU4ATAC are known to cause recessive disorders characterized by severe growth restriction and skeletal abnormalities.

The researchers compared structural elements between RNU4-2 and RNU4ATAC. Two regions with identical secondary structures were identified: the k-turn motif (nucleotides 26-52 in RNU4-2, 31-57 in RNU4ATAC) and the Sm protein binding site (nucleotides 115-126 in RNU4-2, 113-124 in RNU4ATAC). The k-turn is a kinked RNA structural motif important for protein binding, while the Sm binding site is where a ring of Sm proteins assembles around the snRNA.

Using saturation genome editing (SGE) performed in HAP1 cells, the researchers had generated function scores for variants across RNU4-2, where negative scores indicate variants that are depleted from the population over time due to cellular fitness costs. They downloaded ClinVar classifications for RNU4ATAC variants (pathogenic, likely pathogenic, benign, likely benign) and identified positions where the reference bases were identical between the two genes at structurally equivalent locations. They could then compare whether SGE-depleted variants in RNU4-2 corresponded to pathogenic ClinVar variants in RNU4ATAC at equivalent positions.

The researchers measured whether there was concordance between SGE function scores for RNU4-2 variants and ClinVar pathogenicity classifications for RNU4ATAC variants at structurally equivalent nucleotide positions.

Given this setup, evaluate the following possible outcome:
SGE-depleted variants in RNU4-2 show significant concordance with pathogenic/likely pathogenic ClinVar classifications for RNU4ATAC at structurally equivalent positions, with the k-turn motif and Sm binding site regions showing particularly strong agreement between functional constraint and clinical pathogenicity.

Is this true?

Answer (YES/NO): YES